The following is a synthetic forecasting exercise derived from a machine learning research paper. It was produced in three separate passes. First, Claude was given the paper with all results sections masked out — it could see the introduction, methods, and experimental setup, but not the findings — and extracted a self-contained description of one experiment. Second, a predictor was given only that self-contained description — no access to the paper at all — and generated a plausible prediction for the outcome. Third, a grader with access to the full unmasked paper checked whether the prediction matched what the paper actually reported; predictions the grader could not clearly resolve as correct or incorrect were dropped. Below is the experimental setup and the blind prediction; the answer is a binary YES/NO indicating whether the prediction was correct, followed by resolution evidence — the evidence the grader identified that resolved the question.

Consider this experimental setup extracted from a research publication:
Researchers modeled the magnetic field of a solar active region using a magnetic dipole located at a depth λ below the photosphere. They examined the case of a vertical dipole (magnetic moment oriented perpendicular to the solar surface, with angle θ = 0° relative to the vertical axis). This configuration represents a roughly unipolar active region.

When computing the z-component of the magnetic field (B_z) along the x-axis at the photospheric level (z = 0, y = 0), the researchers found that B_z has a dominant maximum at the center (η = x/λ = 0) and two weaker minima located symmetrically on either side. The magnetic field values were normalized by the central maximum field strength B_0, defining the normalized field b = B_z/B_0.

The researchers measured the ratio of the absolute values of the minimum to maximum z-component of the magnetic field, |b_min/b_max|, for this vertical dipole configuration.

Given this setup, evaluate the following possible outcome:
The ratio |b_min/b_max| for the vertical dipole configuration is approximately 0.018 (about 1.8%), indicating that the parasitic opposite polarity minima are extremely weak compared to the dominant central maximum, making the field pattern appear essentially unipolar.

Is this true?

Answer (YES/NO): YES